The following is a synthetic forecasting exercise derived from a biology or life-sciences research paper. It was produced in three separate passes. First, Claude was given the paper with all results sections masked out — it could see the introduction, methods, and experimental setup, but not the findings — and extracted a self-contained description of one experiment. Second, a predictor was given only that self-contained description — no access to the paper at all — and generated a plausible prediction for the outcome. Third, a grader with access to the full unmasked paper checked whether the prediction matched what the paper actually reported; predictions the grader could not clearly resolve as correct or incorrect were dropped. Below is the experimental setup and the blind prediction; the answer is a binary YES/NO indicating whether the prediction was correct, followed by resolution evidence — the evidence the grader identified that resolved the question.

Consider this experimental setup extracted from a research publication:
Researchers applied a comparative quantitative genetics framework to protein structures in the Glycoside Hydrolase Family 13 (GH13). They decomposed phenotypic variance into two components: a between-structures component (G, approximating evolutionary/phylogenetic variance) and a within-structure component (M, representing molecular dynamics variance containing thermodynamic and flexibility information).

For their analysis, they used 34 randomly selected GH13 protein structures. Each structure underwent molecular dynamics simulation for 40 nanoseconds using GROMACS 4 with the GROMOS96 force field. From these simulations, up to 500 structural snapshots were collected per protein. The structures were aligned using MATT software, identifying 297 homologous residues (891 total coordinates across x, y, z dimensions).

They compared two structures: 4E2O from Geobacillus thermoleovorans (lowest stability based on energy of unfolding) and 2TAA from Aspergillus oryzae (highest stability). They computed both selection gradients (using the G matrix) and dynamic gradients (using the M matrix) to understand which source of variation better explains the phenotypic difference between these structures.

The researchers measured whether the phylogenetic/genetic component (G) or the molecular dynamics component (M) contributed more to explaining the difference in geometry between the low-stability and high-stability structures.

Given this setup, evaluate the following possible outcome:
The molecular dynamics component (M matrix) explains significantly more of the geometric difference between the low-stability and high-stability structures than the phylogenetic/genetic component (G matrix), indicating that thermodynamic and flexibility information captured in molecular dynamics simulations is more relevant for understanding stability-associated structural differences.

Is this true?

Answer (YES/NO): YES